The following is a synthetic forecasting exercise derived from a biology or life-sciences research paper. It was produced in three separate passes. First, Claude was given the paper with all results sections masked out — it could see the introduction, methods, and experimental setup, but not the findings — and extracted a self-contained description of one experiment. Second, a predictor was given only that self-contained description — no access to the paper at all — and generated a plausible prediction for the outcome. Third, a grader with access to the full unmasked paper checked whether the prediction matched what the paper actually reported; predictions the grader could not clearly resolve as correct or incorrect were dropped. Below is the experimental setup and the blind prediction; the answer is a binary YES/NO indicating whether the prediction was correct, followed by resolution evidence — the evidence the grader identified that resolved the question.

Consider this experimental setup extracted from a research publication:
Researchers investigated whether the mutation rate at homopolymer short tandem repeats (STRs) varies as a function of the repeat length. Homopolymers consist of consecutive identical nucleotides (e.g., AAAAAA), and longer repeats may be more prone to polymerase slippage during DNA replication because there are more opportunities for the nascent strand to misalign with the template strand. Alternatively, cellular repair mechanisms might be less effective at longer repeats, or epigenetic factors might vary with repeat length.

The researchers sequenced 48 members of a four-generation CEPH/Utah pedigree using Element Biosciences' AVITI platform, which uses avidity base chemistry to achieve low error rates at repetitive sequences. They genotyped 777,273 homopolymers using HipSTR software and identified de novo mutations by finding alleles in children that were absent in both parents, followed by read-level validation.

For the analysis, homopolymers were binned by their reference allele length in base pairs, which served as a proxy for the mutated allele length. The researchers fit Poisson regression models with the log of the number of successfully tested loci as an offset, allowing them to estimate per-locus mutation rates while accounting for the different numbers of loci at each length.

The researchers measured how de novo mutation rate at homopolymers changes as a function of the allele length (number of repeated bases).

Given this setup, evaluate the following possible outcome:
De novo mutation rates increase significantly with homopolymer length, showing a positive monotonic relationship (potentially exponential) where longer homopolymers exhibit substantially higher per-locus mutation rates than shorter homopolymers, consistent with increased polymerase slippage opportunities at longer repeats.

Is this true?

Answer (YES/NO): NO